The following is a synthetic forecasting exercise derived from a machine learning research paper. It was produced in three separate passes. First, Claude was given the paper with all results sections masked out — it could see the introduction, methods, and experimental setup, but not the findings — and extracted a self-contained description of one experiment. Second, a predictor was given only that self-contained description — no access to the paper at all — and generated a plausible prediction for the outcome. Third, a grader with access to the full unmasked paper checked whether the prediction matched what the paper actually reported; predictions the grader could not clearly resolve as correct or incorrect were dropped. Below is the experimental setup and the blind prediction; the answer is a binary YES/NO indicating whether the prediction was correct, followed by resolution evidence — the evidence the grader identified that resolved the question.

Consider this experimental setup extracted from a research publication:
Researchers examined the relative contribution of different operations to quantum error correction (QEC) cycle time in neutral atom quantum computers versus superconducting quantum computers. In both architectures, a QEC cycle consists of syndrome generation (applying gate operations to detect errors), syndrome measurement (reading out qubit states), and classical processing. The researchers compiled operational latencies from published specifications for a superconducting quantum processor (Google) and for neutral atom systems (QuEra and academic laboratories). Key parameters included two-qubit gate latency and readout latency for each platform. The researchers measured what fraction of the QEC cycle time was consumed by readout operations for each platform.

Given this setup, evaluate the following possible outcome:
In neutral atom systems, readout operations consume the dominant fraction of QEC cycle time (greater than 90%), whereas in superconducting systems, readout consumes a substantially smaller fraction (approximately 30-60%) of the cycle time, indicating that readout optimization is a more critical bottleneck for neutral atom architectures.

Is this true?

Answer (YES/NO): NO